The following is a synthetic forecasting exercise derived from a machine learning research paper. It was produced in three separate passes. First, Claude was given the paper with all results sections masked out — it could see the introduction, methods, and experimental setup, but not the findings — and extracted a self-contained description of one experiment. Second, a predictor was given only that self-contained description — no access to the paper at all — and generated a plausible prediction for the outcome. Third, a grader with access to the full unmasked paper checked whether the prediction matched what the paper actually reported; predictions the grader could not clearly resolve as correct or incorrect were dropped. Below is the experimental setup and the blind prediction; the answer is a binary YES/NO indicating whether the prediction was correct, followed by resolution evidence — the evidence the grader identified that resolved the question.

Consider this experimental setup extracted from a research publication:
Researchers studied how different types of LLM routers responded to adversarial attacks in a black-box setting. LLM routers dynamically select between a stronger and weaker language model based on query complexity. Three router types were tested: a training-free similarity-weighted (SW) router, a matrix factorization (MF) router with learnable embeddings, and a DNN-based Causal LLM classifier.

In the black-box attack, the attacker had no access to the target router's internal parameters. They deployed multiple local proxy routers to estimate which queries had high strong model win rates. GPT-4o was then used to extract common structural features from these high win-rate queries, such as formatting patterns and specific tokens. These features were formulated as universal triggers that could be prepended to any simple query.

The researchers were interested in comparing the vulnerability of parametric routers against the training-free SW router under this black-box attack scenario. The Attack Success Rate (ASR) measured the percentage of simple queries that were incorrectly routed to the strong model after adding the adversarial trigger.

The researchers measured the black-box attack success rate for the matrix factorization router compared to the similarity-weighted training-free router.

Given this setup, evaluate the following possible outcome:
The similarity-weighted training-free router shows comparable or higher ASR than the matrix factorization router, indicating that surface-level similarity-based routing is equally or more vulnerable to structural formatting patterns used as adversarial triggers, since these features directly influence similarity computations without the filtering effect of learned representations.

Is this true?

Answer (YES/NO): NO